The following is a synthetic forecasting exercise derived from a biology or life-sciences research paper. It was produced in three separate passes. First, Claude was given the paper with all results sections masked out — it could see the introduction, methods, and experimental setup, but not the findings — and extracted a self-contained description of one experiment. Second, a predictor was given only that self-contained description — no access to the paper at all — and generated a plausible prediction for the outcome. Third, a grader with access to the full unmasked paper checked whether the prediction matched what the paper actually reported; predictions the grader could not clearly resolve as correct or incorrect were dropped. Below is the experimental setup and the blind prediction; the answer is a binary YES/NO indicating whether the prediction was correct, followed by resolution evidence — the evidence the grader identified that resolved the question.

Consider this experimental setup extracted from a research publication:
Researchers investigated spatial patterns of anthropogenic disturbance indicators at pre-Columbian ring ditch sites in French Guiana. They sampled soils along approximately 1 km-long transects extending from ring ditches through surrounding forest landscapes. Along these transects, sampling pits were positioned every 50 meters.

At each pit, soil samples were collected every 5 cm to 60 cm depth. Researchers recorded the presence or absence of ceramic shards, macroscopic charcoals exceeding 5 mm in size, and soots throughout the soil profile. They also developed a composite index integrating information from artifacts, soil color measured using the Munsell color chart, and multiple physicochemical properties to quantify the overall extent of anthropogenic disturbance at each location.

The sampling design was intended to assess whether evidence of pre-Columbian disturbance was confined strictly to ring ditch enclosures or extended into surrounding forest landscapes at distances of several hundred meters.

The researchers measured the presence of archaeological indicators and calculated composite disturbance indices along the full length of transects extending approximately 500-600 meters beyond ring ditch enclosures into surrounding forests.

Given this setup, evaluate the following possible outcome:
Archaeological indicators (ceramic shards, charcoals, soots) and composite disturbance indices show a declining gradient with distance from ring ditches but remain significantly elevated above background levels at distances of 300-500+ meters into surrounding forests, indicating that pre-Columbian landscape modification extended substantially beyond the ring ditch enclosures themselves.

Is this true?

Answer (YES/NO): YES